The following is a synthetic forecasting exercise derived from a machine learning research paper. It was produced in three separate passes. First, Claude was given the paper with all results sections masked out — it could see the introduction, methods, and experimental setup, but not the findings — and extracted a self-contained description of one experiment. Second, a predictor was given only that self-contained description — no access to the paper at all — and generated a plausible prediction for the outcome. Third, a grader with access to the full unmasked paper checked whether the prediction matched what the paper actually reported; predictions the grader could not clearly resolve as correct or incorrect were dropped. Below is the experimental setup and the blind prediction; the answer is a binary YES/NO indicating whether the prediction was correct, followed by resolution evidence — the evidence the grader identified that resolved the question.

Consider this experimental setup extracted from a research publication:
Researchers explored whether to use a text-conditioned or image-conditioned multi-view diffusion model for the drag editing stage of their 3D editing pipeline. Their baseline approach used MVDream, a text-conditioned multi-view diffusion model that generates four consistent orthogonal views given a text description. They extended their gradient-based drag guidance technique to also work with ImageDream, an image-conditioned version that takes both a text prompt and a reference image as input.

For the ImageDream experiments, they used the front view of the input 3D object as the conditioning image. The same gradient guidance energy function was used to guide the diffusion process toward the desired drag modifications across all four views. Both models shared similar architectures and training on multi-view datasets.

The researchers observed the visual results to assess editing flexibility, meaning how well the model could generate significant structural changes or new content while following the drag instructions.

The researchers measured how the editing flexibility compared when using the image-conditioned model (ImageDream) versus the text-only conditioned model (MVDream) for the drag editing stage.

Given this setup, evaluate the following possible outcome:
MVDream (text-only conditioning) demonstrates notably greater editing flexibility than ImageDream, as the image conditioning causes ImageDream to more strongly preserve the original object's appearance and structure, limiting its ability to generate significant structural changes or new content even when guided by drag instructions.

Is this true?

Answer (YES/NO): YES